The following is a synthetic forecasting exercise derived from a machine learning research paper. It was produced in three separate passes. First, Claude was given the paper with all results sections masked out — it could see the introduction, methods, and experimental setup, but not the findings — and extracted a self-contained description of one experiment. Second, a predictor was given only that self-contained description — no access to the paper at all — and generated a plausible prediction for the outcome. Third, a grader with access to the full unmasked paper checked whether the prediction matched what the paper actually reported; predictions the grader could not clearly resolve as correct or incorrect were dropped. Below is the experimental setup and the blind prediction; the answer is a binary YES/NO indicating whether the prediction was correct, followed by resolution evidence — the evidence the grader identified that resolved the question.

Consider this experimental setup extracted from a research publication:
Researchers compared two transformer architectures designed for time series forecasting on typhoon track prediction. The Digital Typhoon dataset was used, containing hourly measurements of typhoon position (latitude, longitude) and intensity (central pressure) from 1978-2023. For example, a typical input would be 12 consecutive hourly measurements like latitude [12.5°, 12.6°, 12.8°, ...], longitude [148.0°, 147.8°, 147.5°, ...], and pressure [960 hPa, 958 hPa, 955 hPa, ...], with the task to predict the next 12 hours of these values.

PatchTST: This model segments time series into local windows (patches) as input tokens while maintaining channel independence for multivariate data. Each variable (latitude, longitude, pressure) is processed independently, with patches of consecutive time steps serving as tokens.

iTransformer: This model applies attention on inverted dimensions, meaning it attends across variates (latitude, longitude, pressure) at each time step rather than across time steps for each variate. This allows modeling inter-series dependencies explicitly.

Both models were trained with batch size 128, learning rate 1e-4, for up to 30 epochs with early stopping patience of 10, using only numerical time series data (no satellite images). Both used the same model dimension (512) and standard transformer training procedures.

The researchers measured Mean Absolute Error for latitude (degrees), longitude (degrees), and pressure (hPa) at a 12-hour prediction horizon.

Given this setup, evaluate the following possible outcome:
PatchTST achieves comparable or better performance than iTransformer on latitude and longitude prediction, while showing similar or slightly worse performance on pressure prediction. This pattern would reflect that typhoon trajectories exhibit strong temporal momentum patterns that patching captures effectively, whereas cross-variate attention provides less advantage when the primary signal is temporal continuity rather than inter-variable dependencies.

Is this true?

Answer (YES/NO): NO